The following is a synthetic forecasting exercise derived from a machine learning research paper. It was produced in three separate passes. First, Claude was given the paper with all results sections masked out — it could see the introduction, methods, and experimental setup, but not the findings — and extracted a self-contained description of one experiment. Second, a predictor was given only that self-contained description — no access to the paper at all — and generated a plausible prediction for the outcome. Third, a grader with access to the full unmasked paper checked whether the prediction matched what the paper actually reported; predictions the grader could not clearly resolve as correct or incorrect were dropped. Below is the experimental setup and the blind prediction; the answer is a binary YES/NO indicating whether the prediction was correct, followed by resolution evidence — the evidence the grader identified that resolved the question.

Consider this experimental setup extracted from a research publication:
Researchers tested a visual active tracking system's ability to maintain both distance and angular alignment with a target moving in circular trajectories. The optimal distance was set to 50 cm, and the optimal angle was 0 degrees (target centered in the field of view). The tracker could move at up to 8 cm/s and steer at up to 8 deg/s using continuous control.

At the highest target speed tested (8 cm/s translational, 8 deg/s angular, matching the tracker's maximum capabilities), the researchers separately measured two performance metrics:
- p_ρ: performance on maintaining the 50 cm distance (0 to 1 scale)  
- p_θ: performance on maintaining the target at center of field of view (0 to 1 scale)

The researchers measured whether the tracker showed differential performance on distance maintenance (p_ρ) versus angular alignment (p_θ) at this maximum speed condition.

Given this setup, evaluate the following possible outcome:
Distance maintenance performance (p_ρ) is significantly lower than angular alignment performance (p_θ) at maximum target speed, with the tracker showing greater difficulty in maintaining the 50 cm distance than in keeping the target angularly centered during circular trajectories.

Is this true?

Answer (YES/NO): NO